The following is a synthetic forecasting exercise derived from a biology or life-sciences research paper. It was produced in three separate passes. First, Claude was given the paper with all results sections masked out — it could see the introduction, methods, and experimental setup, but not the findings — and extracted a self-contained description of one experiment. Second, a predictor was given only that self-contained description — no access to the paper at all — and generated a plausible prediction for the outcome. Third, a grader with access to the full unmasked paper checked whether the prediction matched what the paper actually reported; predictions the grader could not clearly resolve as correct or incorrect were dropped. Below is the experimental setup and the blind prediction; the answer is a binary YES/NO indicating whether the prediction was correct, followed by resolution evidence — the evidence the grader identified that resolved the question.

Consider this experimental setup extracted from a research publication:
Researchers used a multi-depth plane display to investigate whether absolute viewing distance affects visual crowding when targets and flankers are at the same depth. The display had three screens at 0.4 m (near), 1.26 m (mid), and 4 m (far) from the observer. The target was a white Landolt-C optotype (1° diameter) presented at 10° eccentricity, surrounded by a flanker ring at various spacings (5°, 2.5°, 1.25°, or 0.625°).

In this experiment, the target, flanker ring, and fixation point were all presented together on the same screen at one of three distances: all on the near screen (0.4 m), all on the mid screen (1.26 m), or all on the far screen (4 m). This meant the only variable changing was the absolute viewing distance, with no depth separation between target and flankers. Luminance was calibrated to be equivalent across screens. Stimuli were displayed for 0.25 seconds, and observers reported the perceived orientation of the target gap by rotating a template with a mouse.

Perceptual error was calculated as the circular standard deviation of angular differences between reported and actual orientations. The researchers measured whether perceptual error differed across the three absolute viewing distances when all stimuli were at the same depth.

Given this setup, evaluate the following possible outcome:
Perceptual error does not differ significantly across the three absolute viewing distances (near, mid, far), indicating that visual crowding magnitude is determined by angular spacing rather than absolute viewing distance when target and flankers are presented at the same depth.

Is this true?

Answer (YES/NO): NO